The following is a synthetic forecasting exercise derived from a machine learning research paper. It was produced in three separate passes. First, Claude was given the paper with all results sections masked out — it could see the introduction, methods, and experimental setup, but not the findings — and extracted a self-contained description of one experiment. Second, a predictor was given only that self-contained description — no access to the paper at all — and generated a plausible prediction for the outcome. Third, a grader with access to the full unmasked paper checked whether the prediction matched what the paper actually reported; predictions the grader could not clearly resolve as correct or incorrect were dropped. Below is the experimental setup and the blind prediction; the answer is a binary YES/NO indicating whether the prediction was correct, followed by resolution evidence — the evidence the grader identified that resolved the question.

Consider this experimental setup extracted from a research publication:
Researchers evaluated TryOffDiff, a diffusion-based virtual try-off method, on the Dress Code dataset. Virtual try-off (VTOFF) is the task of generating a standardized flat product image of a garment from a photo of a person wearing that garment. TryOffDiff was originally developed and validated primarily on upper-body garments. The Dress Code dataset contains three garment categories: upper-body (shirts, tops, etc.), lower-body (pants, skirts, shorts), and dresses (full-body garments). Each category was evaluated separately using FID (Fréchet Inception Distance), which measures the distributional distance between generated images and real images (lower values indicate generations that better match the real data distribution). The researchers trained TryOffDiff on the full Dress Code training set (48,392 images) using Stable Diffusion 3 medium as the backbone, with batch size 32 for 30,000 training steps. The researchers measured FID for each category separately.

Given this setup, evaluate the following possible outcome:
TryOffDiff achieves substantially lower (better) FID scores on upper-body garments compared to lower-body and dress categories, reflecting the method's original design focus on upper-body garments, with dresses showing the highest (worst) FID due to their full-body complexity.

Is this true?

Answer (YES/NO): NO